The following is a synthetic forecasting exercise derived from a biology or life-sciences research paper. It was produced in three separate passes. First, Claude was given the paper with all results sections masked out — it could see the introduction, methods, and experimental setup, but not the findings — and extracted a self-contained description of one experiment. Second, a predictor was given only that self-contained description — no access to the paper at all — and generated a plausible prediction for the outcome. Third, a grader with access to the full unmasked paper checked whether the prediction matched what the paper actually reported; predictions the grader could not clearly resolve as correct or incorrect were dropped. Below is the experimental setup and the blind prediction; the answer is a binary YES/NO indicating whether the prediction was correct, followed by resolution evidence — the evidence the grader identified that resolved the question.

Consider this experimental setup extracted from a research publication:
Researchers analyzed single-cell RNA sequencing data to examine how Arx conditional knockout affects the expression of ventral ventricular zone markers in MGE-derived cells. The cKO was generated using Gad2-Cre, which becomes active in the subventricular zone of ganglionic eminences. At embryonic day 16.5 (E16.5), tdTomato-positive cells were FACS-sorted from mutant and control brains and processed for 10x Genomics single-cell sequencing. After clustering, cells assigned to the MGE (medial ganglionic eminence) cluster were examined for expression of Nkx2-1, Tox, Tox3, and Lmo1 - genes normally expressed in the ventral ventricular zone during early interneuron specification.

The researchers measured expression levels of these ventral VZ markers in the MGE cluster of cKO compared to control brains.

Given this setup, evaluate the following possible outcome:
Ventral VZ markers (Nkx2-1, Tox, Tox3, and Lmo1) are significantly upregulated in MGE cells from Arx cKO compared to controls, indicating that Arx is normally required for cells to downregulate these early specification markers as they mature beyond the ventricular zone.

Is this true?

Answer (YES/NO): YES